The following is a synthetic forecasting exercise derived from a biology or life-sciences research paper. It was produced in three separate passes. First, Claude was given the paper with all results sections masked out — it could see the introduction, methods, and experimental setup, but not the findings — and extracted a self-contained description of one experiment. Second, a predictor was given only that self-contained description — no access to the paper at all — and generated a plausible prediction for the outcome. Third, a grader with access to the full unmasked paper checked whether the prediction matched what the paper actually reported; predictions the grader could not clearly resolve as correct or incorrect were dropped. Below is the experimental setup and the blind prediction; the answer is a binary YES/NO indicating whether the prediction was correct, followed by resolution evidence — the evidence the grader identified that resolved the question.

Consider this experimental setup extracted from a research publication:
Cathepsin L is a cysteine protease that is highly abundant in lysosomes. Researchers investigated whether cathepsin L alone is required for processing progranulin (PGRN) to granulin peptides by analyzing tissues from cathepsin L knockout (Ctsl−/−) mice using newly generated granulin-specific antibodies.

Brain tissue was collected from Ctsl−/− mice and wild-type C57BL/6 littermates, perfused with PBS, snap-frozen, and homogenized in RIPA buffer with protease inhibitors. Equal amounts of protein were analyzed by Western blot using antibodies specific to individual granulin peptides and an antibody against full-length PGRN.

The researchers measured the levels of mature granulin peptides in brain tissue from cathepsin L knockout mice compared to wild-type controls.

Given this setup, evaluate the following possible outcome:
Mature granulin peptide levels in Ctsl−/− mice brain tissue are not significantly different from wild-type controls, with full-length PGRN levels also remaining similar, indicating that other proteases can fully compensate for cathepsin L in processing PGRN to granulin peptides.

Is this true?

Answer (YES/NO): YES